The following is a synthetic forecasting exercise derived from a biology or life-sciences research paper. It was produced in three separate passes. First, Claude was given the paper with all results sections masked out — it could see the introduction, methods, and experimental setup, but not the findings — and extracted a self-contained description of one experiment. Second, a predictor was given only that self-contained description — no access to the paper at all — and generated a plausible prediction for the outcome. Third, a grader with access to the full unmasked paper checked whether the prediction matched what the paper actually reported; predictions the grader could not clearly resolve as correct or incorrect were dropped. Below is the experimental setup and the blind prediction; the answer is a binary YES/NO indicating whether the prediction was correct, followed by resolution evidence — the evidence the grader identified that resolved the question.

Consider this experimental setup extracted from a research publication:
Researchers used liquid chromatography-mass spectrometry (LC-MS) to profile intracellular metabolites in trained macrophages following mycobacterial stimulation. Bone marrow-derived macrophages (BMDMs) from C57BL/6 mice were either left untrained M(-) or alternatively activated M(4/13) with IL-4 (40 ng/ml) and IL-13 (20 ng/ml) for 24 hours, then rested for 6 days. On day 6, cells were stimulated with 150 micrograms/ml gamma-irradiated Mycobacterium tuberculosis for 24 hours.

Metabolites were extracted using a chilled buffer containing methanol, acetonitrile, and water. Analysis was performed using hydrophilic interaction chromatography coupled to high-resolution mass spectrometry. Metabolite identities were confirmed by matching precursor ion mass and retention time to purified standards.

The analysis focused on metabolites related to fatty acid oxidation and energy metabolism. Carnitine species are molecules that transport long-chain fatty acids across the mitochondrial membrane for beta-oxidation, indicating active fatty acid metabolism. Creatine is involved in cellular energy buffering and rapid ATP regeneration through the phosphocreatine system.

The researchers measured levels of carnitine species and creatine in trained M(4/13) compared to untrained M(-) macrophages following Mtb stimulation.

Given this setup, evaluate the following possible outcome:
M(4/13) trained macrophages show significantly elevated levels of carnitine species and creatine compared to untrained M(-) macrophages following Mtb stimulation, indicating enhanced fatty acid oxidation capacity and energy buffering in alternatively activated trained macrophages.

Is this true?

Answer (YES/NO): NO